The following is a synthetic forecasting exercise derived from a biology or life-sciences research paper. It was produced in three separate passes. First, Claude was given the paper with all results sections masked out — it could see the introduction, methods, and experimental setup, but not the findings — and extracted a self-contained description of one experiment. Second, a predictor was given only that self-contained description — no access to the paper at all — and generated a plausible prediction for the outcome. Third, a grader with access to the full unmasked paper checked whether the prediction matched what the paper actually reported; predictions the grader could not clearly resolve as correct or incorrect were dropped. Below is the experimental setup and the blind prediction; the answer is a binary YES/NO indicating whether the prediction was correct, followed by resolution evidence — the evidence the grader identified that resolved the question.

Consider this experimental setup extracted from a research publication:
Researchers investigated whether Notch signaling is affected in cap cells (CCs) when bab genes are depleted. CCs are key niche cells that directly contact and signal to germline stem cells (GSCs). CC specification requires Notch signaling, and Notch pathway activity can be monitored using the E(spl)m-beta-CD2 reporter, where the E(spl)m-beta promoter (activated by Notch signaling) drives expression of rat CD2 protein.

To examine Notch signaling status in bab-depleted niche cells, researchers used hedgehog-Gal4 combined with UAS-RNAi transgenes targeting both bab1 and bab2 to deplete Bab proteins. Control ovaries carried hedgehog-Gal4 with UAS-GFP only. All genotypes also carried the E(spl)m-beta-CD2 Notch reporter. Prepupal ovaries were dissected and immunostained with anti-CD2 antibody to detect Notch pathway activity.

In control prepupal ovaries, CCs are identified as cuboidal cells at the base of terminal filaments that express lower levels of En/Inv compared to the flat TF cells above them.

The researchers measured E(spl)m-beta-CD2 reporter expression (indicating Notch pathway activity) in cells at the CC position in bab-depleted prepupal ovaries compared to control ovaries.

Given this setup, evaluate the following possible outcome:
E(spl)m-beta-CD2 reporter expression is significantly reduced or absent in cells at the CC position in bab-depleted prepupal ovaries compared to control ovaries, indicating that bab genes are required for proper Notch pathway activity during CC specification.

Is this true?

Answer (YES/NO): NO